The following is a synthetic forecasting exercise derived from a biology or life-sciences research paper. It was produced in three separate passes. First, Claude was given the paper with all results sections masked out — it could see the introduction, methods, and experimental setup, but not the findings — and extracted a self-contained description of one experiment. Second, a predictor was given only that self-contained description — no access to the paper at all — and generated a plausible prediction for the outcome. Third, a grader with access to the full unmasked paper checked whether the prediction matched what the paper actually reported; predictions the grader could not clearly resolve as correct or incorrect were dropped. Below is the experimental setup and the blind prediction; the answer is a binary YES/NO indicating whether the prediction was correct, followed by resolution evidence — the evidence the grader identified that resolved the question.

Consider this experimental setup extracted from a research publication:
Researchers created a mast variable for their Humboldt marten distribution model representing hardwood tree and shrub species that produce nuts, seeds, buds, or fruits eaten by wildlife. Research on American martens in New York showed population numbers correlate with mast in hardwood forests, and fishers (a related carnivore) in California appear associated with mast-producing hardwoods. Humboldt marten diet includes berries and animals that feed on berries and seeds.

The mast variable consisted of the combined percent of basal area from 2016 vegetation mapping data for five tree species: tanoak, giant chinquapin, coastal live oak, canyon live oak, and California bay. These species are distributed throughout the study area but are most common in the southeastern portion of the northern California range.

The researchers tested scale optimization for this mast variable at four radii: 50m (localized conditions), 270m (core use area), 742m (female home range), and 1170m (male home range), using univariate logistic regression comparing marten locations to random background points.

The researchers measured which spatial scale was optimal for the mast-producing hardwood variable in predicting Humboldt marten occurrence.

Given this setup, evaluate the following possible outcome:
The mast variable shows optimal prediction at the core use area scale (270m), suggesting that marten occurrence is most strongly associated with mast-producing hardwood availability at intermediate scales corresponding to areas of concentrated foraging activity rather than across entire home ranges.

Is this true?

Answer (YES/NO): NO